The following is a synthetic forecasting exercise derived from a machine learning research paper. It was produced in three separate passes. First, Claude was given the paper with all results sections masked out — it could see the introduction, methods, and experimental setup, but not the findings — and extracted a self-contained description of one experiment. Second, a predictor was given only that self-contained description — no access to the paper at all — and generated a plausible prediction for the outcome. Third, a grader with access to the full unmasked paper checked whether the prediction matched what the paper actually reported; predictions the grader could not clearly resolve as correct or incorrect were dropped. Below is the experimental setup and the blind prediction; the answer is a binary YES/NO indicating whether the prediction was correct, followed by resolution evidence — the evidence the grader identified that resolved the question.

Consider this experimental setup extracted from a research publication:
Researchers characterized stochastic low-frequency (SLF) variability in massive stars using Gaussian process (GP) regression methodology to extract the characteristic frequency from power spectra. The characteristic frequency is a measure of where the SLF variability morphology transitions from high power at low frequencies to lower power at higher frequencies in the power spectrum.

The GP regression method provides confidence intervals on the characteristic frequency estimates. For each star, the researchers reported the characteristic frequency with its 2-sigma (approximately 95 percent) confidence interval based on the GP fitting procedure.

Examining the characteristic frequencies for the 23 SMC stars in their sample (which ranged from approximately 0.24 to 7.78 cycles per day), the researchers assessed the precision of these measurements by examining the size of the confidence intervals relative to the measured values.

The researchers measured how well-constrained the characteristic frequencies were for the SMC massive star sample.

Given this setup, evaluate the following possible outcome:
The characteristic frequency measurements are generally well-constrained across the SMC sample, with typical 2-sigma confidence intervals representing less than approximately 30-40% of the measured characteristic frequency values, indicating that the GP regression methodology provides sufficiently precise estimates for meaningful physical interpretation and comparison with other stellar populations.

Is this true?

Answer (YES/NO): NO